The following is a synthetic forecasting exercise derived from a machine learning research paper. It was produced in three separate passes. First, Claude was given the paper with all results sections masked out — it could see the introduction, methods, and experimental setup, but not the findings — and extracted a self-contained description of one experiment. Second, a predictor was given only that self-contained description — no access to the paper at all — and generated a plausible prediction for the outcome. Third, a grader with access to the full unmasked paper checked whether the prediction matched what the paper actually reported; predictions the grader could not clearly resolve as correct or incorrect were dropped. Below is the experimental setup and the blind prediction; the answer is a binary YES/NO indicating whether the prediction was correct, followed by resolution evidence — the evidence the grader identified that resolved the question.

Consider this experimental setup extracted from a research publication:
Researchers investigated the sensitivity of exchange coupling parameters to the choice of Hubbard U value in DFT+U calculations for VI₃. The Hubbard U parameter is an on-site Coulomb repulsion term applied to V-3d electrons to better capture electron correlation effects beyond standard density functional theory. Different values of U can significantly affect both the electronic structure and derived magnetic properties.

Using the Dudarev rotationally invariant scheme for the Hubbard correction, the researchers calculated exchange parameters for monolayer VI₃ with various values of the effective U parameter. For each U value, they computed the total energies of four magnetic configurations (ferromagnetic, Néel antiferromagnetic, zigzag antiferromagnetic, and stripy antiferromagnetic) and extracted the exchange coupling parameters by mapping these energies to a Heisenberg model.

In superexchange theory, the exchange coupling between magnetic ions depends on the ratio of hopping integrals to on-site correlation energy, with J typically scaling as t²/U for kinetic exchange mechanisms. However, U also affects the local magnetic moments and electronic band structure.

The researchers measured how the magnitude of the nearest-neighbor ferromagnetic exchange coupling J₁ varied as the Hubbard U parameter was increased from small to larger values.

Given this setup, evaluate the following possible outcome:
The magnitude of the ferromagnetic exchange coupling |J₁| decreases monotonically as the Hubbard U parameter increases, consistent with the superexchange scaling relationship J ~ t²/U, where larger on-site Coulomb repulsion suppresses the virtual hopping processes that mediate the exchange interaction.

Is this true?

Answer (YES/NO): YES